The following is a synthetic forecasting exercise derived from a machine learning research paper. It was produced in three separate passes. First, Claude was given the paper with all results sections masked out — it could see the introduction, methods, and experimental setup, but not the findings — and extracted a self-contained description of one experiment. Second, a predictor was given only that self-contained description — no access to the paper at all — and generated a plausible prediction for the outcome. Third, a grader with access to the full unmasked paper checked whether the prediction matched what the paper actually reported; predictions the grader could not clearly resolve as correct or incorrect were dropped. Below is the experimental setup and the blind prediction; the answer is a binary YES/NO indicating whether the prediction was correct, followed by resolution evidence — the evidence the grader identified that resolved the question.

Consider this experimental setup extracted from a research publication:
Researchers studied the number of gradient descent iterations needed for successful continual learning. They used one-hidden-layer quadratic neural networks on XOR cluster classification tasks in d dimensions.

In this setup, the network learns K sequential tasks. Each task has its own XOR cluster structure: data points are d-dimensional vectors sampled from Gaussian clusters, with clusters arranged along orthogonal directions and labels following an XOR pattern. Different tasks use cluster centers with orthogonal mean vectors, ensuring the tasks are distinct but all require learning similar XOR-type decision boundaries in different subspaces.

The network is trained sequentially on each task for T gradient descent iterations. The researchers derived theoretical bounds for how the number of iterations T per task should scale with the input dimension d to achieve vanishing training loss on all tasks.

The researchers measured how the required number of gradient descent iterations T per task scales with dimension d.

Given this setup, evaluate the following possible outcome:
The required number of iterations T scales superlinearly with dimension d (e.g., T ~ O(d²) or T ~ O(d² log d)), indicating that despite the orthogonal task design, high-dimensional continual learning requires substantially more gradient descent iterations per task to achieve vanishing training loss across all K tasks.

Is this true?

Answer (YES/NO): YES